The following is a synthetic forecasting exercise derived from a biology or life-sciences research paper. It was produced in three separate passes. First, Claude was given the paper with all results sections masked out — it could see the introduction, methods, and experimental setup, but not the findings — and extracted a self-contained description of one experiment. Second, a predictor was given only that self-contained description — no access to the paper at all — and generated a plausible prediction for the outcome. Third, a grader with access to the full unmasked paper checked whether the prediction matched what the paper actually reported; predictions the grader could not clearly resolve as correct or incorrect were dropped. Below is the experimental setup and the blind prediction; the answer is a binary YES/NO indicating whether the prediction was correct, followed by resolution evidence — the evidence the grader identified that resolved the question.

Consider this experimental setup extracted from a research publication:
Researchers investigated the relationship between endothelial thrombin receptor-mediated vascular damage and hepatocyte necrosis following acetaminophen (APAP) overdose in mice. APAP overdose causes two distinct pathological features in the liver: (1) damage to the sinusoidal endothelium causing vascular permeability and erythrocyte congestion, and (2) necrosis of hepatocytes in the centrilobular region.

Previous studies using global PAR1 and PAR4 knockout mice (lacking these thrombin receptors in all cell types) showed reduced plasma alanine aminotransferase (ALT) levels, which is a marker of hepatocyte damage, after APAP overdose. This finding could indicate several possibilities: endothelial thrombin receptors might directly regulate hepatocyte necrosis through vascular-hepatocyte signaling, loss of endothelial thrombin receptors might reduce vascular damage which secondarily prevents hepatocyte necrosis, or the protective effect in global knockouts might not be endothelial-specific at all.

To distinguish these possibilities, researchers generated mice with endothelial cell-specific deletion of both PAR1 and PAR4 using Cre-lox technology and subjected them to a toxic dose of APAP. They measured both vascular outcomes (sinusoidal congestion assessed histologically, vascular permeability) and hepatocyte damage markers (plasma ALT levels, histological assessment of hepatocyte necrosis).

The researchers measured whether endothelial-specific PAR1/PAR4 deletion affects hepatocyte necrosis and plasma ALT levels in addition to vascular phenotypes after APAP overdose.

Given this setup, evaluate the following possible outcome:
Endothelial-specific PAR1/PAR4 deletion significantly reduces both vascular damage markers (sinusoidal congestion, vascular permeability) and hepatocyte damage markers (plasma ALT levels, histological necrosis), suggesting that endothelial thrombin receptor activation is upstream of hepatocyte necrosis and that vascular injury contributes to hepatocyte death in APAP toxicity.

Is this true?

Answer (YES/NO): NO